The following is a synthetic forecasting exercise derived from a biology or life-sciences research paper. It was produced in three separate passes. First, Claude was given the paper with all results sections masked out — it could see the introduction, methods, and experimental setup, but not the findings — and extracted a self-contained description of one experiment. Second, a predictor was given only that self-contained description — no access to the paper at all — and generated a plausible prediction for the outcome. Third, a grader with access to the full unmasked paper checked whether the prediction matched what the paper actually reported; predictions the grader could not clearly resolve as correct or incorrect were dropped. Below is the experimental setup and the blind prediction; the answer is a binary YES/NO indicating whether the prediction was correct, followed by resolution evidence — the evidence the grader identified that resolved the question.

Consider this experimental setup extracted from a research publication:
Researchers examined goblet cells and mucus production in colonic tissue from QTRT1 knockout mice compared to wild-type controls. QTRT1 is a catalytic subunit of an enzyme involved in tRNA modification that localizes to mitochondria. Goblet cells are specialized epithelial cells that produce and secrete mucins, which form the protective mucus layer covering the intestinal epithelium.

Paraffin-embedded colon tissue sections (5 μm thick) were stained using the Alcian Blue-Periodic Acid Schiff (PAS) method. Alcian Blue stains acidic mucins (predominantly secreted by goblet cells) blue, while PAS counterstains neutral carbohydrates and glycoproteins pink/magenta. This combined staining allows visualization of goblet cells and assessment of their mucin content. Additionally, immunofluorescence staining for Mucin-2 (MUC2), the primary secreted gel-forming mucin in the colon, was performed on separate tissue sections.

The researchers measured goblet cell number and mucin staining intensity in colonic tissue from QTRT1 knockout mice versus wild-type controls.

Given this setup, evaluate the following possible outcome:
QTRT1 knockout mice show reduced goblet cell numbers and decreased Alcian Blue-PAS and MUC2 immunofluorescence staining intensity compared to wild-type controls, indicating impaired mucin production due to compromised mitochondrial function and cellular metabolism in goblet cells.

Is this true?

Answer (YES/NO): YES